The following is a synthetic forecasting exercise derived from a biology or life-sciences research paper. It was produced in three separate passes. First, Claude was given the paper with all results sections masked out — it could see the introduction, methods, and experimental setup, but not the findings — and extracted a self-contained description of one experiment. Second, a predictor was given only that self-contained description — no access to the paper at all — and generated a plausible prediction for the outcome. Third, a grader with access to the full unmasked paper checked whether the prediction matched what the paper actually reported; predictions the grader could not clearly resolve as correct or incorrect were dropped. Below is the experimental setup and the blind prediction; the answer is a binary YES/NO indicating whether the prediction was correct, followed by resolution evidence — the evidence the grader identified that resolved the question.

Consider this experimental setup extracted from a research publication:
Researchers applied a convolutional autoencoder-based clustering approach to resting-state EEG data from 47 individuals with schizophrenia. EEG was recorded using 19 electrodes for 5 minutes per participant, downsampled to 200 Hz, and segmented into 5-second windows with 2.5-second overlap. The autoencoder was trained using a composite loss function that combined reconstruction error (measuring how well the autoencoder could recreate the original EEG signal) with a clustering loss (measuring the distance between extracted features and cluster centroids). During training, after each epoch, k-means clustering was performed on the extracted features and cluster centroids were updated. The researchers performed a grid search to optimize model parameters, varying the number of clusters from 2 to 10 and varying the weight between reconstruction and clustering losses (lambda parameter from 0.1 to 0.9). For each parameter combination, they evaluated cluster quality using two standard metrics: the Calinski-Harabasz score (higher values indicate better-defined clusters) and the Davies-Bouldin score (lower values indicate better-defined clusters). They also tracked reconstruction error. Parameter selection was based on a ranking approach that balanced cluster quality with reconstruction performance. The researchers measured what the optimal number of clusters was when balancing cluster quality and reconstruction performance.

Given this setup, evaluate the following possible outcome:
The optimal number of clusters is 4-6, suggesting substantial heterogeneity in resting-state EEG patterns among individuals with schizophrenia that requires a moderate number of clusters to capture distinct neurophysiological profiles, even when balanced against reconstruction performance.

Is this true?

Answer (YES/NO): NO